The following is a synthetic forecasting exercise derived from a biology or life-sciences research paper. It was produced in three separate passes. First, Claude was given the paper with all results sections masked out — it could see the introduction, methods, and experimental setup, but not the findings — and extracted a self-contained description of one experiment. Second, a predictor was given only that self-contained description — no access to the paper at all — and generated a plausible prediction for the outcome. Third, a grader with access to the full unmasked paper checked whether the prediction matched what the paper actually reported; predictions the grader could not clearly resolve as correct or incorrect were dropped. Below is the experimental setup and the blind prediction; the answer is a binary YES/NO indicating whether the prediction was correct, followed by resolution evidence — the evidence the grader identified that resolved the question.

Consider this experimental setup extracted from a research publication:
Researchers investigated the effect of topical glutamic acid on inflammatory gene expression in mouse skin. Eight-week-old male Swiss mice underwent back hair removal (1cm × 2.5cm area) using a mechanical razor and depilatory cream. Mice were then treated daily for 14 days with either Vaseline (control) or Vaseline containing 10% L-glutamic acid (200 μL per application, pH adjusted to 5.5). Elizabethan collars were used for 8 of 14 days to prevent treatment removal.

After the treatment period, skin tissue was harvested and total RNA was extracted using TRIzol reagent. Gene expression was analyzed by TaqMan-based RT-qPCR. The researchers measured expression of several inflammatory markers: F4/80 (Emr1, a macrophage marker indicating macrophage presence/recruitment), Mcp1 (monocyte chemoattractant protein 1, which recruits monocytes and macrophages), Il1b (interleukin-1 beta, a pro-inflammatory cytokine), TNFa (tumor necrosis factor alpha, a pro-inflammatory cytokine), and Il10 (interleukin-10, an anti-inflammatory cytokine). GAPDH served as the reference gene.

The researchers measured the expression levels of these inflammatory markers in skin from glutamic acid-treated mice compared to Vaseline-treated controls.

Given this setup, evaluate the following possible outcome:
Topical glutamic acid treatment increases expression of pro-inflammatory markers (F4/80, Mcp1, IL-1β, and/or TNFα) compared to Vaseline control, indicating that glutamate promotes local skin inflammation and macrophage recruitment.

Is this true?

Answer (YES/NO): NO